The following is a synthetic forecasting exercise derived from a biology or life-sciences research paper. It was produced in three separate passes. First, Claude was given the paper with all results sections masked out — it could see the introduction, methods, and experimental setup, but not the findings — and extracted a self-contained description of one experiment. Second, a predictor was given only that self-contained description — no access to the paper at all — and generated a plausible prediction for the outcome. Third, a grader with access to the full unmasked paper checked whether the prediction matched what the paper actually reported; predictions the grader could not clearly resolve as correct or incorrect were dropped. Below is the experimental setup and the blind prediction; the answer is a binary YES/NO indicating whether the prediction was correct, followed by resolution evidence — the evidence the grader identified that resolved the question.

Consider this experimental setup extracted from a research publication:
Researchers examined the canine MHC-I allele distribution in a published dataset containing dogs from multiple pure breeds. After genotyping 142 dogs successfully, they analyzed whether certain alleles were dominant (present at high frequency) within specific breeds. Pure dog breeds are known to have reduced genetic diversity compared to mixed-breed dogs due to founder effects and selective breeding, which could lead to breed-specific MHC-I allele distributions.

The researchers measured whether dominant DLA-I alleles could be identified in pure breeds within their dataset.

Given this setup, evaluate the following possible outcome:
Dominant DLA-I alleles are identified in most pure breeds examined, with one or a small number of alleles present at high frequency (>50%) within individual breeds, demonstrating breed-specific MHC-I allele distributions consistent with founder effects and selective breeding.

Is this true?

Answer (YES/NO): NO